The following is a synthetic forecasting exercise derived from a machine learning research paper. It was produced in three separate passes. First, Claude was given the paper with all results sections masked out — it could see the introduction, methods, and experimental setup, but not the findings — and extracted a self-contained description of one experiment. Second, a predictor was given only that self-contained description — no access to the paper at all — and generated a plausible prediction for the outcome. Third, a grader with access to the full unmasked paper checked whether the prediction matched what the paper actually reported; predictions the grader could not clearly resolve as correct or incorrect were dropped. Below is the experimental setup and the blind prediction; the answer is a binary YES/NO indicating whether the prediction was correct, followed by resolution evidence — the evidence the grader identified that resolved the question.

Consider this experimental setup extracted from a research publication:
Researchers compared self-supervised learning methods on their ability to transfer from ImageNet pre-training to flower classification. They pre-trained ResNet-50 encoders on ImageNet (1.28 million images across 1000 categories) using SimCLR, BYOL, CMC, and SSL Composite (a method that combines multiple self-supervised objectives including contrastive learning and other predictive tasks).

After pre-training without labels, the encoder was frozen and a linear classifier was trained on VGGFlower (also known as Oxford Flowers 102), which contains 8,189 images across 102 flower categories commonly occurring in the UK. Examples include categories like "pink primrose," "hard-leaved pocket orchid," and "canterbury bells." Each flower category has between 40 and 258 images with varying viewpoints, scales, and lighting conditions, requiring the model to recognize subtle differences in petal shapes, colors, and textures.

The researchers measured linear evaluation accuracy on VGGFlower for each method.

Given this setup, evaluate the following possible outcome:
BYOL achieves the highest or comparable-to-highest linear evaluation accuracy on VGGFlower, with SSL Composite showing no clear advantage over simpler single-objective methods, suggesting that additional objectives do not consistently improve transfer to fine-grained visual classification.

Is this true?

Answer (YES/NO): NO